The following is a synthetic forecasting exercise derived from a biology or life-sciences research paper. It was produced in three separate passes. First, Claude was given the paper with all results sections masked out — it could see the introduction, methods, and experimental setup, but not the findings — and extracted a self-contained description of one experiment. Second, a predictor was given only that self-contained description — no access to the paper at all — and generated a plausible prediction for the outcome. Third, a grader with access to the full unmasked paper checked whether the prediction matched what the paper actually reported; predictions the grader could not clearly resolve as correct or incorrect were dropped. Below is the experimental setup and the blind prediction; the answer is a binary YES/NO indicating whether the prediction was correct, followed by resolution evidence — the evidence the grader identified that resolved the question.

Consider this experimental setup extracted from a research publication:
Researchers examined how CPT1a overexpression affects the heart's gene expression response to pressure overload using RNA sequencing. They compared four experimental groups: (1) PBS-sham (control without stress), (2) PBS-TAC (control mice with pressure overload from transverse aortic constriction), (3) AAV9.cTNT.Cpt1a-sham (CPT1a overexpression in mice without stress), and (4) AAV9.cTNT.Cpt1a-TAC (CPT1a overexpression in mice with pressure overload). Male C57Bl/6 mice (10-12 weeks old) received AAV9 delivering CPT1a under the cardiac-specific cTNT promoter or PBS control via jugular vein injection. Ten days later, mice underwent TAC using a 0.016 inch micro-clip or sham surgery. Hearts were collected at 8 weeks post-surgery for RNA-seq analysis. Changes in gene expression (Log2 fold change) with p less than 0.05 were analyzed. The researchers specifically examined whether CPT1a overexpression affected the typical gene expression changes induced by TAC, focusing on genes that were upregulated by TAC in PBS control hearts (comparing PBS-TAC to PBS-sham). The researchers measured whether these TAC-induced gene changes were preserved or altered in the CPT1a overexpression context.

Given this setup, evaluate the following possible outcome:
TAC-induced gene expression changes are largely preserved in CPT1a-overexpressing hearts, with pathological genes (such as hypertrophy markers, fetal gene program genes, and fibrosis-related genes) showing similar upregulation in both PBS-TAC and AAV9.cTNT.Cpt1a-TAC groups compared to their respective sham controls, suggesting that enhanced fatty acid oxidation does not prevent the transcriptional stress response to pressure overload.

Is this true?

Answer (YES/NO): NO